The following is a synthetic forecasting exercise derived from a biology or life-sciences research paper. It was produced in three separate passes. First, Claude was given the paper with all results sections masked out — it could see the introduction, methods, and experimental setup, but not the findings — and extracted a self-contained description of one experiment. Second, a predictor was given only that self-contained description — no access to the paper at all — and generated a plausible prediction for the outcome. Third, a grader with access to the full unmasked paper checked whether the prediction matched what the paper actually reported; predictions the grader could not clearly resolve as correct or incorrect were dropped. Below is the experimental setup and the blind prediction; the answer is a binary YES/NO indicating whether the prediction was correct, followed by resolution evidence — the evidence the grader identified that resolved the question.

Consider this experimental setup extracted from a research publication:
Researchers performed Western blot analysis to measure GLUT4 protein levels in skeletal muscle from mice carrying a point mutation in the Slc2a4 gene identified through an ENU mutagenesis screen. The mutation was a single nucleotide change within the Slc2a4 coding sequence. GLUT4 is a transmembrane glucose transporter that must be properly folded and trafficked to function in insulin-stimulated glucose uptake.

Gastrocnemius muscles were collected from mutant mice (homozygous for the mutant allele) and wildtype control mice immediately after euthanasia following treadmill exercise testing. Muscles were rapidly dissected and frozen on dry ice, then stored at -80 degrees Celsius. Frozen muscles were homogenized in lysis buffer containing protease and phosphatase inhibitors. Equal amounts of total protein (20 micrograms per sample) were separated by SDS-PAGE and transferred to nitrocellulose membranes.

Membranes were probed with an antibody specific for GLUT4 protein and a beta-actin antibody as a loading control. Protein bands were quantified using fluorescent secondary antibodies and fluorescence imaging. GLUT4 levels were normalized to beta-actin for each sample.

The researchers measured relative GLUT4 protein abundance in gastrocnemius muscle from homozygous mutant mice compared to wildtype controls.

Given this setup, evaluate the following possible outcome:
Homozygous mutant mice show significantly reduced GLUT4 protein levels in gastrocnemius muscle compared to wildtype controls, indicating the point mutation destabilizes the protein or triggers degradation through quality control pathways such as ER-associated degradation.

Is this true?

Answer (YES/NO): NO